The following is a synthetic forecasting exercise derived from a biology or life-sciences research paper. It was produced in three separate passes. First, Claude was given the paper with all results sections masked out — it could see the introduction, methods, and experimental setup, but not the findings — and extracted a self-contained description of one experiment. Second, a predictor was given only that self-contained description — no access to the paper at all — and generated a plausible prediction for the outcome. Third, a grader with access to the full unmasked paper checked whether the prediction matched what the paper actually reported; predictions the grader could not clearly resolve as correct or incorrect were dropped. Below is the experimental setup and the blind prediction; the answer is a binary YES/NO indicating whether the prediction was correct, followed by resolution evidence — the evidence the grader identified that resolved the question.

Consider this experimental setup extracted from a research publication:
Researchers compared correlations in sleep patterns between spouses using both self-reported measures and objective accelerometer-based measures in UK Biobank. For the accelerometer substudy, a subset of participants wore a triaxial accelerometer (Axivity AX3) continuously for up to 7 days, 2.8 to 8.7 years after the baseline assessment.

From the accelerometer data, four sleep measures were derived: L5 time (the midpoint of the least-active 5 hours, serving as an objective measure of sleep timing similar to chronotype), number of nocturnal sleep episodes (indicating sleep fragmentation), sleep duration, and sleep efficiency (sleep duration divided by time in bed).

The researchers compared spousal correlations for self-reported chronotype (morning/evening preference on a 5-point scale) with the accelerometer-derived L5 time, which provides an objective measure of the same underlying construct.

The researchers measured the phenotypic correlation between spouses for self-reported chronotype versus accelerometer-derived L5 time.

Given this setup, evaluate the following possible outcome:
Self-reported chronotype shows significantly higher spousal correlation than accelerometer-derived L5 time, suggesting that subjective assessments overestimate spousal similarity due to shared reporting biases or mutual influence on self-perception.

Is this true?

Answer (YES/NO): NO